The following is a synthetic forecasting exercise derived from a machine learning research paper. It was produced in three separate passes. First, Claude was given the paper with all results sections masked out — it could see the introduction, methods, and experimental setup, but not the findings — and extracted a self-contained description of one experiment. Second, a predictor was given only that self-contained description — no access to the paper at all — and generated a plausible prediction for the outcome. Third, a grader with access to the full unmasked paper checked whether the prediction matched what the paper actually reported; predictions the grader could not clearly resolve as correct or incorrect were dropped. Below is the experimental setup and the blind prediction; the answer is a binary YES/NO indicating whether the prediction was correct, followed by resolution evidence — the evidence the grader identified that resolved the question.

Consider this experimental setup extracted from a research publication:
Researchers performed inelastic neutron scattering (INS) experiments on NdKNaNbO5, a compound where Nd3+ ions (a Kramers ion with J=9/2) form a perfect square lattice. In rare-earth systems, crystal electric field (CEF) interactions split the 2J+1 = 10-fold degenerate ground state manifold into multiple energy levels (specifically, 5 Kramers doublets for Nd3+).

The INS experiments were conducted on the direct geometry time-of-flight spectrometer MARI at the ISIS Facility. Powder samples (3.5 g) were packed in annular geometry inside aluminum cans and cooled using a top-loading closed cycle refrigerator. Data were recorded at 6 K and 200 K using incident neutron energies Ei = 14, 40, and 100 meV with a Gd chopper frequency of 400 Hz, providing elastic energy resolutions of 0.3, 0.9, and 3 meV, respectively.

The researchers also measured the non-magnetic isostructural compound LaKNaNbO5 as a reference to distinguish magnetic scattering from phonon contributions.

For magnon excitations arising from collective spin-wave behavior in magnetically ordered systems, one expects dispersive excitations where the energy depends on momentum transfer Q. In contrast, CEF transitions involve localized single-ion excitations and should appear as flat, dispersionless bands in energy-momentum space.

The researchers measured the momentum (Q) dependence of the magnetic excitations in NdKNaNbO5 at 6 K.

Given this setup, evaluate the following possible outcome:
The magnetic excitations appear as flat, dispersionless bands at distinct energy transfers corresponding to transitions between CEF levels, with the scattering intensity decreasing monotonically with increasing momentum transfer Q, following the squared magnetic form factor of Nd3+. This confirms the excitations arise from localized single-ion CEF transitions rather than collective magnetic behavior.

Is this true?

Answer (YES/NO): YES